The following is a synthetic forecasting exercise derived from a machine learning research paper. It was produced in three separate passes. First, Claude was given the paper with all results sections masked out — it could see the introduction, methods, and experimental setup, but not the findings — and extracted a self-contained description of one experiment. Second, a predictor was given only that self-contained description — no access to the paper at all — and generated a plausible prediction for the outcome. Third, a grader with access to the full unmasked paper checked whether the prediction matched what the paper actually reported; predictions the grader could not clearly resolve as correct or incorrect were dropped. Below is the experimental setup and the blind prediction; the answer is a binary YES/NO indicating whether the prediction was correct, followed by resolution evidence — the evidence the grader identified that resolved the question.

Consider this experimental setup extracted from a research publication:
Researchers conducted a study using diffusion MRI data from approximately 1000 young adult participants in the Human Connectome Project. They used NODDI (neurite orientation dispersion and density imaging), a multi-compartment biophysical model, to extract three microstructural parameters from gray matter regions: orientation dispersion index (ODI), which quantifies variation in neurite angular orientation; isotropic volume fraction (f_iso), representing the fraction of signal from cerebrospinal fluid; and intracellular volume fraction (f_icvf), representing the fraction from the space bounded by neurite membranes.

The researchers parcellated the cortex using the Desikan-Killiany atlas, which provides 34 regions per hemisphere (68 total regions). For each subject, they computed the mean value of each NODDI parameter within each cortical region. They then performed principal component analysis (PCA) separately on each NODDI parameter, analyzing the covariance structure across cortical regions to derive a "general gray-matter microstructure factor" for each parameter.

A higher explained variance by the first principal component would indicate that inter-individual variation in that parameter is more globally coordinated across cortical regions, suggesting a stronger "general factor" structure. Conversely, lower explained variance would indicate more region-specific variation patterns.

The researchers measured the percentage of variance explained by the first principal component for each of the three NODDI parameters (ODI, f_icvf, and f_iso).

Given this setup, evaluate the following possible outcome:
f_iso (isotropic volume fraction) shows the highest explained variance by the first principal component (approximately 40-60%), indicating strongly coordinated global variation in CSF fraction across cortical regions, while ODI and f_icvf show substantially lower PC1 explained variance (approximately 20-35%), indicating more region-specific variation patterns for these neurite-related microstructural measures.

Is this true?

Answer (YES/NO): YES